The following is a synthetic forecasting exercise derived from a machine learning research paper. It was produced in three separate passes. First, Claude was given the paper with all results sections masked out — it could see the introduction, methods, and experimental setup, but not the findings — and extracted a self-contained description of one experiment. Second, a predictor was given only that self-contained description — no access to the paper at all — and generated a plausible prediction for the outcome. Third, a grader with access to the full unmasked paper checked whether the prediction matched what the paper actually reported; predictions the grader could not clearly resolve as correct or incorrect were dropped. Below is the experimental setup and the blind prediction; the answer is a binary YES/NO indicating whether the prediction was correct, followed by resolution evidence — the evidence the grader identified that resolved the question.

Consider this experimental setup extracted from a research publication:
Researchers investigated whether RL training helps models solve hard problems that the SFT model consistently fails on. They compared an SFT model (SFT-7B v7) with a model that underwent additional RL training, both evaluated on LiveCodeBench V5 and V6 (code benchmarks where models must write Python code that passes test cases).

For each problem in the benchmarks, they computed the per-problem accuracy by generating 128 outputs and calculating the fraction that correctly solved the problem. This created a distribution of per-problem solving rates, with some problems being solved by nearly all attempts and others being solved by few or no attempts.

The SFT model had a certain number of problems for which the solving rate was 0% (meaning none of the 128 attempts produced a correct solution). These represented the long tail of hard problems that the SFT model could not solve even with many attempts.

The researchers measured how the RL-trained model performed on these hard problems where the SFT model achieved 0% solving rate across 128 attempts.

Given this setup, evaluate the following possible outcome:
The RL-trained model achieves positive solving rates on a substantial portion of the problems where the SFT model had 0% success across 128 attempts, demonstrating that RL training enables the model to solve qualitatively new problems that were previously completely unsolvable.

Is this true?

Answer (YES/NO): YES